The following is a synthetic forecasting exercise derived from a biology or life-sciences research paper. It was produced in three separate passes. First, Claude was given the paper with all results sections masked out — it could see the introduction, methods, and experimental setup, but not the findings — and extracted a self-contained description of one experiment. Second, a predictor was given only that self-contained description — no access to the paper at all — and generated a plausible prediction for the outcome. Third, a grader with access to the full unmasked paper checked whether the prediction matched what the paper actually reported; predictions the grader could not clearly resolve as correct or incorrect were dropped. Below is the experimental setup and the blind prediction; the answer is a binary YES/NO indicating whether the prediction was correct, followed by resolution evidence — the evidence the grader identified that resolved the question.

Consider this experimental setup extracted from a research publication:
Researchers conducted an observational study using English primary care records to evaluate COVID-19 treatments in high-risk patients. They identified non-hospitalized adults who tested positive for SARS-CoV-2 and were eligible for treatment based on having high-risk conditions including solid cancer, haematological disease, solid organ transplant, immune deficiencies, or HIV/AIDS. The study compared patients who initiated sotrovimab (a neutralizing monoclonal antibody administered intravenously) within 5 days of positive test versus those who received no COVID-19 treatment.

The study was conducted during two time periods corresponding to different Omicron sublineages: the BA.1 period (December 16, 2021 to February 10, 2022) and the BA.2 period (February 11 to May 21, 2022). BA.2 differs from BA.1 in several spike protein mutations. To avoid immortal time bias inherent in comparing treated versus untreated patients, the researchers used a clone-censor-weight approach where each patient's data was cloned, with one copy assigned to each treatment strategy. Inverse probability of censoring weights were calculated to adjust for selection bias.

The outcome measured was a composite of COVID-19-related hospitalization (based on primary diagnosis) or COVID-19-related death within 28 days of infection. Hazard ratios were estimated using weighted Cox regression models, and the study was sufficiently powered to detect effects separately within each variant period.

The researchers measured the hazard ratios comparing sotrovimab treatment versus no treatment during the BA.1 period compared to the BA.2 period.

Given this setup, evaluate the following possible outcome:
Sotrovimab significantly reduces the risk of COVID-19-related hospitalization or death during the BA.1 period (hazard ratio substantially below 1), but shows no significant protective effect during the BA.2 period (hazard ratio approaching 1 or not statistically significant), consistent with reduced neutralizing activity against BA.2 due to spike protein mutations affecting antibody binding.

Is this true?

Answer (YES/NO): YES